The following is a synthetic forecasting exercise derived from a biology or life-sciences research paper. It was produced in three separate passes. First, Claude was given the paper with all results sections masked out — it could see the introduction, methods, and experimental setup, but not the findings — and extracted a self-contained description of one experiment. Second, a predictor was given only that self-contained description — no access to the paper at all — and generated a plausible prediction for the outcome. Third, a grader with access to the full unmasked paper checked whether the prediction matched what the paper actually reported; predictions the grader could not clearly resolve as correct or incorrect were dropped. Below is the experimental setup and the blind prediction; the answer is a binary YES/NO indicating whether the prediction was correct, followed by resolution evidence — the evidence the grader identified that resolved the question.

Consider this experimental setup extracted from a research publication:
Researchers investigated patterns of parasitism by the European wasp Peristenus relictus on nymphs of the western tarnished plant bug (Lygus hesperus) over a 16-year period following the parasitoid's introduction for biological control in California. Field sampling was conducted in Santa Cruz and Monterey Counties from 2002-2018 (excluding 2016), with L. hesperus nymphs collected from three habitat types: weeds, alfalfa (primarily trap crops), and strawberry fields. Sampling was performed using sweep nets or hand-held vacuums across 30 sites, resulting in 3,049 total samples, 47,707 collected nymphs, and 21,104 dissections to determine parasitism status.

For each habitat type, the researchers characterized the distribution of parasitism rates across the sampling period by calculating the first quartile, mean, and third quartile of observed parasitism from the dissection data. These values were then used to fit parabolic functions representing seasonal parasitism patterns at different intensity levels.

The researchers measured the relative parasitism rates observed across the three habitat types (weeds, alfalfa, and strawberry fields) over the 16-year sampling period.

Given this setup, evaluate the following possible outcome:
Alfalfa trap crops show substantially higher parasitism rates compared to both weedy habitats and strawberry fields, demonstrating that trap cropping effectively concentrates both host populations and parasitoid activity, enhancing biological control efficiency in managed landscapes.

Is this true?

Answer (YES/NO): NO